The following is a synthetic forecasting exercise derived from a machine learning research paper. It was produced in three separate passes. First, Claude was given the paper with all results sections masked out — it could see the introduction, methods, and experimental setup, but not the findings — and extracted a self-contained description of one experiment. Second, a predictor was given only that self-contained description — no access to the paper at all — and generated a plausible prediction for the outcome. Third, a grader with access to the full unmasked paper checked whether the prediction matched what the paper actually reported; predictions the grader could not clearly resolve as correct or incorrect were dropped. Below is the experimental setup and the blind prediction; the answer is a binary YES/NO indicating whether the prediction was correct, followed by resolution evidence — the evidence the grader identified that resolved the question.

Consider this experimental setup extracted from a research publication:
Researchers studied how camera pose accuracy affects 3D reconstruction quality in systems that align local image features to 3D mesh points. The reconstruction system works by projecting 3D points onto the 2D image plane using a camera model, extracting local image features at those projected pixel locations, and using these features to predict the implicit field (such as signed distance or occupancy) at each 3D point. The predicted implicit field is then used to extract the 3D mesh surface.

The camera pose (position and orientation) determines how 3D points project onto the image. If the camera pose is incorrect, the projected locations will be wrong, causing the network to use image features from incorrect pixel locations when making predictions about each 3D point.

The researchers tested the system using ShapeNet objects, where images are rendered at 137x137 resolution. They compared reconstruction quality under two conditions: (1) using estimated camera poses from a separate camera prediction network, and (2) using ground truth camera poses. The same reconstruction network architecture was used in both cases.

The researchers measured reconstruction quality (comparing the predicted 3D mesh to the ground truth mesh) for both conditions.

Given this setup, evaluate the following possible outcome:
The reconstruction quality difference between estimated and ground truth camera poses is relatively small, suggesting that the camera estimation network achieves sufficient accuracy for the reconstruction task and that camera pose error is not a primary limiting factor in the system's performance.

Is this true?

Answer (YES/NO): NO